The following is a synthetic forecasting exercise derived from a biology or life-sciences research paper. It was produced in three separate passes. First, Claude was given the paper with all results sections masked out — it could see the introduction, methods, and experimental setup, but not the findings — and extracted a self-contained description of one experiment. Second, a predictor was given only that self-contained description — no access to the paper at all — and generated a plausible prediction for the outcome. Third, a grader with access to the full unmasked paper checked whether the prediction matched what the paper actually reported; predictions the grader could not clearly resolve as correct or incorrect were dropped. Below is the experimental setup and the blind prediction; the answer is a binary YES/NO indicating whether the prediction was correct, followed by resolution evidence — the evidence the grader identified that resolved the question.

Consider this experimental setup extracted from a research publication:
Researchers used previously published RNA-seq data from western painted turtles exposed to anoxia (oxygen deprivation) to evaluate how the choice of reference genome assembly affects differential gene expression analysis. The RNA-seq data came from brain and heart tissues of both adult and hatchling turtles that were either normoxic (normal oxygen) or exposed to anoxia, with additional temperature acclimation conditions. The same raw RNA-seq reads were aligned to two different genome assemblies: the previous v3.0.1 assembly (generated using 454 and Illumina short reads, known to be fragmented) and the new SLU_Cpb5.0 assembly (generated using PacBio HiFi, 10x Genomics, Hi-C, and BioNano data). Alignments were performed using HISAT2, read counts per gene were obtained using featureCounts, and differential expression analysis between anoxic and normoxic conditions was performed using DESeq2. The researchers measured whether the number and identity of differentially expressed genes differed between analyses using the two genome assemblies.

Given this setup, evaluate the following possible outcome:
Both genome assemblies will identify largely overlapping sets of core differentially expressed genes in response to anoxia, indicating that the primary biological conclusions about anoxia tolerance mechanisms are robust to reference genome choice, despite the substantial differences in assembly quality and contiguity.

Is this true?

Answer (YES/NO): NO